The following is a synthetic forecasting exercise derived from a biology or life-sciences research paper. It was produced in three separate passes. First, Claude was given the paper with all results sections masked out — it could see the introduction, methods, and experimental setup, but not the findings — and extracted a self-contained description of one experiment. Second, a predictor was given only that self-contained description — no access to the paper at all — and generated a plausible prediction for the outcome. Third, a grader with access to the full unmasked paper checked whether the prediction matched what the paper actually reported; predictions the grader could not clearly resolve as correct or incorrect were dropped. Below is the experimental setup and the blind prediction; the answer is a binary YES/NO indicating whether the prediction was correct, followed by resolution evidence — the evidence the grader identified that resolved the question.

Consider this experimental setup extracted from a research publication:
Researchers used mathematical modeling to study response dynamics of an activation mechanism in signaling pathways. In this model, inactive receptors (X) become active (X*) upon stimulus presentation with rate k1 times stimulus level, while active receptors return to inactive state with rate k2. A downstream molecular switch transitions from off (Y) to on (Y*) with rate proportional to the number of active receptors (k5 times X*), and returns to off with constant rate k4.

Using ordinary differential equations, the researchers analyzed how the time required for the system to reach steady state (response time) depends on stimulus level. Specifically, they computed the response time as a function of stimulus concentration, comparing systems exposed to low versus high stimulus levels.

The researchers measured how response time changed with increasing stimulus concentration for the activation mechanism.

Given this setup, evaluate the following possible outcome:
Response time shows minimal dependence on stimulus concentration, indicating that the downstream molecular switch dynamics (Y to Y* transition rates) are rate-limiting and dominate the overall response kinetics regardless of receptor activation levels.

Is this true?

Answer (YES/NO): NO